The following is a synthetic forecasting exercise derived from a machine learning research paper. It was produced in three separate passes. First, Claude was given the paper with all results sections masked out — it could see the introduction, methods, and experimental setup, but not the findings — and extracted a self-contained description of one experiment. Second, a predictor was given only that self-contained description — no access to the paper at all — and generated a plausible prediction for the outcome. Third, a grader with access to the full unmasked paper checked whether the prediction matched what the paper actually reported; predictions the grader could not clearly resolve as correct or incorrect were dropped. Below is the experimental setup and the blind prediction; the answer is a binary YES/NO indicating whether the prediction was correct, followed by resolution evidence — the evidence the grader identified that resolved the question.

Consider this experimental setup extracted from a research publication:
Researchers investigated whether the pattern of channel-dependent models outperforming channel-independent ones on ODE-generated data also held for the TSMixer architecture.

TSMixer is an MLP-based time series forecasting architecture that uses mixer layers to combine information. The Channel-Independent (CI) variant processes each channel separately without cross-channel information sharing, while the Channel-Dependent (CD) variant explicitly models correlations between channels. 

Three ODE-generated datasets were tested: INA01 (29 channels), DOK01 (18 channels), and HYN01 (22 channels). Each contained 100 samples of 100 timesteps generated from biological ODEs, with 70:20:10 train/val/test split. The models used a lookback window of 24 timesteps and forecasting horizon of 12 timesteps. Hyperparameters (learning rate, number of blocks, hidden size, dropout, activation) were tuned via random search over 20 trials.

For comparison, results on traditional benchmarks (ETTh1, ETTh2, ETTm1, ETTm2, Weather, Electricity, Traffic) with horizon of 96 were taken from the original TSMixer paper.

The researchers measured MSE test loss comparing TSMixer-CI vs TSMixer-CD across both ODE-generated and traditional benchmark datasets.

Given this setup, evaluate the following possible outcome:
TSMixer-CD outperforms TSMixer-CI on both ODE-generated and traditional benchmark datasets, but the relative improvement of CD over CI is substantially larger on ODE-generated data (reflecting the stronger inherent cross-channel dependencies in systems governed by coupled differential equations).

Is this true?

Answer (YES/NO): NO